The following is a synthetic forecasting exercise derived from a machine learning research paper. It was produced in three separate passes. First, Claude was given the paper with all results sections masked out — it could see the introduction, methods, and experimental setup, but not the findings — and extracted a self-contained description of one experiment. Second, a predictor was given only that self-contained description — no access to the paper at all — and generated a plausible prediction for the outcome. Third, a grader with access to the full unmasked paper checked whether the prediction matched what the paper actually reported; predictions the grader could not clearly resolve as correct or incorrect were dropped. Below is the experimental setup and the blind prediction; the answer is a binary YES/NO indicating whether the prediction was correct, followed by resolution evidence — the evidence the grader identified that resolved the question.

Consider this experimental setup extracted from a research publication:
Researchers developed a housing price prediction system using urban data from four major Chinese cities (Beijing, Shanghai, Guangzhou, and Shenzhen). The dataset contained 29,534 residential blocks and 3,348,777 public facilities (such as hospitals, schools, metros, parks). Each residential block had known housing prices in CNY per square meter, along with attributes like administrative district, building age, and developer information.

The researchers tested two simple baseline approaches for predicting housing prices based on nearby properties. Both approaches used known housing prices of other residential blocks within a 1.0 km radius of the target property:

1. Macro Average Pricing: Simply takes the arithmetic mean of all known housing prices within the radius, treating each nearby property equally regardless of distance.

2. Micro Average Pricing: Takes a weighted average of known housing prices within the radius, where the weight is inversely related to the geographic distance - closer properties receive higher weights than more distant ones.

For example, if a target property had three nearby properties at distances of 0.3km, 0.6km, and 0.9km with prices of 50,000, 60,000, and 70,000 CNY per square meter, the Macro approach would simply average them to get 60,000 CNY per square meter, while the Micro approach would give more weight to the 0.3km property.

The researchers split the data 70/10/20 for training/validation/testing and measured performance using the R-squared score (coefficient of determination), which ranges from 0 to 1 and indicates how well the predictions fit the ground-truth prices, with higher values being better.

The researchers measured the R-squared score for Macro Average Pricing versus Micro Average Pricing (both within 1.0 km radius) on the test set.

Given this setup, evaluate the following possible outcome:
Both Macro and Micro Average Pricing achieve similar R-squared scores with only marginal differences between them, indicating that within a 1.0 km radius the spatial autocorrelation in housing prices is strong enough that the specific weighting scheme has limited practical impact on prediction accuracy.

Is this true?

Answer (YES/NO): YES